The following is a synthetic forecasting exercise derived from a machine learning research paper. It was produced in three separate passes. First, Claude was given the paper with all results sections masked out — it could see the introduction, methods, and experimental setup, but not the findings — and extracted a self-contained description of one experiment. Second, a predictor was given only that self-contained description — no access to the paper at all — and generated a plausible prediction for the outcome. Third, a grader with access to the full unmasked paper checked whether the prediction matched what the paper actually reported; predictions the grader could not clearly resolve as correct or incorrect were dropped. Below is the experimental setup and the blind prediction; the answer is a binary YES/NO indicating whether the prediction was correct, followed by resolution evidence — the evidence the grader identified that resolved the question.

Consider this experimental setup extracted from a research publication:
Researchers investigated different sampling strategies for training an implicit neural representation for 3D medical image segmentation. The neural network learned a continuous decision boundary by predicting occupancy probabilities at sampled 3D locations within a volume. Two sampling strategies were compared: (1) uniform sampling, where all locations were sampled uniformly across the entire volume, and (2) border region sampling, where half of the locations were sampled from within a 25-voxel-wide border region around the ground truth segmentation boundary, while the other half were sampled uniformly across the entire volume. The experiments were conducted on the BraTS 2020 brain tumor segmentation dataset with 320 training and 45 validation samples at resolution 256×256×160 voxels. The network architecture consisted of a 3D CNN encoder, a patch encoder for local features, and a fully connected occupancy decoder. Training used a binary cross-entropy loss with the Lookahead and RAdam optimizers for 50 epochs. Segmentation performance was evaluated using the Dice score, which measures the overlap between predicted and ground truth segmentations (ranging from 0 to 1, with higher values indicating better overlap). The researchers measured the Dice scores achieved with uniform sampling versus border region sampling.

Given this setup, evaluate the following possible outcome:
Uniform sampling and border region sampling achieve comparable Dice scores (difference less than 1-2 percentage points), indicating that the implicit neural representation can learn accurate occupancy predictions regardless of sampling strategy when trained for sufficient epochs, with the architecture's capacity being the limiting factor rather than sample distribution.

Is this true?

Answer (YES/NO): NO